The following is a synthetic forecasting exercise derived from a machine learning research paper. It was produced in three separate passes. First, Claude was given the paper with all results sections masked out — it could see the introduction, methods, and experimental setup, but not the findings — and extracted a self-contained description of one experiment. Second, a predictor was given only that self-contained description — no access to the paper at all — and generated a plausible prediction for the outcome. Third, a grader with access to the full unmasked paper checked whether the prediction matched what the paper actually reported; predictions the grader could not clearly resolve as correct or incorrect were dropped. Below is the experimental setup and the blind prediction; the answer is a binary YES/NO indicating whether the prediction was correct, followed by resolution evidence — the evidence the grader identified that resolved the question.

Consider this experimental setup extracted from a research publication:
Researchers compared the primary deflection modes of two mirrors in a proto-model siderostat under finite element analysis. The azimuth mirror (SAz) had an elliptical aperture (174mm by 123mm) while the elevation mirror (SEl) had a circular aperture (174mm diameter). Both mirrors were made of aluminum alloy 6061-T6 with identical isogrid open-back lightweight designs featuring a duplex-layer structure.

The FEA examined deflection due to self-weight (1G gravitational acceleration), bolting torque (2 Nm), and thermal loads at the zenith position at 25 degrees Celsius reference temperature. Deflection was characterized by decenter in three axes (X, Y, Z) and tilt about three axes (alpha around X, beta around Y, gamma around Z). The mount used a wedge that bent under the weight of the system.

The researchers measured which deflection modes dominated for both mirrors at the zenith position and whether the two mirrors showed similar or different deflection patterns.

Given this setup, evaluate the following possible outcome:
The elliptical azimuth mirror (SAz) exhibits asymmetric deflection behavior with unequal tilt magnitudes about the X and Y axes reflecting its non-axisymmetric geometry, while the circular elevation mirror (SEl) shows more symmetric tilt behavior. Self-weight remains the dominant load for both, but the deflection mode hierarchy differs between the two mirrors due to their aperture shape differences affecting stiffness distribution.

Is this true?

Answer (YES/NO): NO